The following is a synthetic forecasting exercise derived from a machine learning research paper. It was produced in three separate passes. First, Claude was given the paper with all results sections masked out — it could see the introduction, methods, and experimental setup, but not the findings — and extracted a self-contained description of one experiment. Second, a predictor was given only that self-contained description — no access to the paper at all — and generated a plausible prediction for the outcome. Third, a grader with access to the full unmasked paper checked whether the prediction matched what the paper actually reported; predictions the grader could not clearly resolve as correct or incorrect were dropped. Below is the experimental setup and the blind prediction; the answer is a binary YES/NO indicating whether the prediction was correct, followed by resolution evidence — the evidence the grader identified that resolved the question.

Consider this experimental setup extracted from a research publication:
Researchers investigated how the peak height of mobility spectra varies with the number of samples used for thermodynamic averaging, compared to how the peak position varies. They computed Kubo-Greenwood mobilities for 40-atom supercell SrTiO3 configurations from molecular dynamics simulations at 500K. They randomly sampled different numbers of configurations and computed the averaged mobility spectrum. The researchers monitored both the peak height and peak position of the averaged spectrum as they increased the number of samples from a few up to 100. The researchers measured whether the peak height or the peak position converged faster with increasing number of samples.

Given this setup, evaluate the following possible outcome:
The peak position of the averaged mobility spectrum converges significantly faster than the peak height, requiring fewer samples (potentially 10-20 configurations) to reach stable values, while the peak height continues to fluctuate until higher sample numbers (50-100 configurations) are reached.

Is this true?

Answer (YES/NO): NO